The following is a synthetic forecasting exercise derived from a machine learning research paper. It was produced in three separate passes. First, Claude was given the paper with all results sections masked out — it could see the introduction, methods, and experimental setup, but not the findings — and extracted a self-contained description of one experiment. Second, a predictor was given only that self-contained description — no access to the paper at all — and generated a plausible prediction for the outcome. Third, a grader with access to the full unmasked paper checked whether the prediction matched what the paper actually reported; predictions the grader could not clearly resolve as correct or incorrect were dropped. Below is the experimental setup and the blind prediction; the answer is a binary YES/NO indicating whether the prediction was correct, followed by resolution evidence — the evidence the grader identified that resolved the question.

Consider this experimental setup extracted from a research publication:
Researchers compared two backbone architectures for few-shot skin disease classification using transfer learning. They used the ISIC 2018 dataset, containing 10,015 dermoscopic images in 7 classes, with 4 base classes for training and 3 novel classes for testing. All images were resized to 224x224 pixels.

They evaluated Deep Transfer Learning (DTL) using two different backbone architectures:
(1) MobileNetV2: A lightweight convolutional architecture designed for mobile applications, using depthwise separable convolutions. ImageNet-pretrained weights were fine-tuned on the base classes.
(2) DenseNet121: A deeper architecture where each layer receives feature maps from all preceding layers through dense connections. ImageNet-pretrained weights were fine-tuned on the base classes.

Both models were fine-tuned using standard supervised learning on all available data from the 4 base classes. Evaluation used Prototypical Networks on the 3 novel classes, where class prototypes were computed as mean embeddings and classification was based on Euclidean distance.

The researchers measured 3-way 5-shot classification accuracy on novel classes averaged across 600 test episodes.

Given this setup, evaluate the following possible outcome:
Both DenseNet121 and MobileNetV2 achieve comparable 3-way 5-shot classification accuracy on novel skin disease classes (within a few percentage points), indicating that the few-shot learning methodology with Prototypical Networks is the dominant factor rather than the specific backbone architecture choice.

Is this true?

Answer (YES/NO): NO